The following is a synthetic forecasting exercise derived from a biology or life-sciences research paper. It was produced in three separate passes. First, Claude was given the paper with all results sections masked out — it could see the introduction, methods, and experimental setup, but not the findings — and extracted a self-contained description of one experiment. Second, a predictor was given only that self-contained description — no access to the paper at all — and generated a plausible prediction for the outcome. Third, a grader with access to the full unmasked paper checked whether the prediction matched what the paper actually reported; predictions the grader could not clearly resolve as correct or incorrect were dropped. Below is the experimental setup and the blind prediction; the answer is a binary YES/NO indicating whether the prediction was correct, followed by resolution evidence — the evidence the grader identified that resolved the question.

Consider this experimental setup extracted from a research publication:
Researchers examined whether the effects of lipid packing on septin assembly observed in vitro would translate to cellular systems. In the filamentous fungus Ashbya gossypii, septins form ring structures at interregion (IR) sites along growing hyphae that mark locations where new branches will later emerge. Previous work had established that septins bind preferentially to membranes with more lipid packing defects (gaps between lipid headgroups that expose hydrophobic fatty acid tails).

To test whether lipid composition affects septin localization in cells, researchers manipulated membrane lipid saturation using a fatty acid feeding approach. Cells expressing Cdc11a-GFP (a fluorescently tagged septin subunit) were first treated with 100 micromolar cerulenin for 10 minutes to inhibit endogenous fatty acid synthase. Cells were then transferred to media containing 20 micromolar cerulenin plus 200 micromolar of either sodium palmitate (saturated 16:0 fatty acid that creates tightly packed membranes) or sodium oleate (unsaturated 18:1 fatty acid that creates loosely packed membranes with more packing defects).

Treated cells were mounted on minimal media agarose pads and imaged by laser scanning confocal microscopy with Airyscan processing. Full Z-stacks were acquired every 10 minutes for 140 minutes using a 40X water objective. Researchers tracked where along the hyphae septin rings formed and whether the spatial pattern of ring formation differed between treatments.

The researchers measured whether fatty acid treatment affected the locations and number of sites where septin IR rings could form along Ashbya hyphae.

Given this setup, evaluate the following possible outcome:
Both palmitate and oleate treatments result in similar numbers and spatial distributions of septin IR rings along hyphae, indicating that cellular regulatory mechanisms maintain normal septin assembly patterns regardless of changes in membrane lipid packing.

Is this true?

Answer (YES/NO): NO